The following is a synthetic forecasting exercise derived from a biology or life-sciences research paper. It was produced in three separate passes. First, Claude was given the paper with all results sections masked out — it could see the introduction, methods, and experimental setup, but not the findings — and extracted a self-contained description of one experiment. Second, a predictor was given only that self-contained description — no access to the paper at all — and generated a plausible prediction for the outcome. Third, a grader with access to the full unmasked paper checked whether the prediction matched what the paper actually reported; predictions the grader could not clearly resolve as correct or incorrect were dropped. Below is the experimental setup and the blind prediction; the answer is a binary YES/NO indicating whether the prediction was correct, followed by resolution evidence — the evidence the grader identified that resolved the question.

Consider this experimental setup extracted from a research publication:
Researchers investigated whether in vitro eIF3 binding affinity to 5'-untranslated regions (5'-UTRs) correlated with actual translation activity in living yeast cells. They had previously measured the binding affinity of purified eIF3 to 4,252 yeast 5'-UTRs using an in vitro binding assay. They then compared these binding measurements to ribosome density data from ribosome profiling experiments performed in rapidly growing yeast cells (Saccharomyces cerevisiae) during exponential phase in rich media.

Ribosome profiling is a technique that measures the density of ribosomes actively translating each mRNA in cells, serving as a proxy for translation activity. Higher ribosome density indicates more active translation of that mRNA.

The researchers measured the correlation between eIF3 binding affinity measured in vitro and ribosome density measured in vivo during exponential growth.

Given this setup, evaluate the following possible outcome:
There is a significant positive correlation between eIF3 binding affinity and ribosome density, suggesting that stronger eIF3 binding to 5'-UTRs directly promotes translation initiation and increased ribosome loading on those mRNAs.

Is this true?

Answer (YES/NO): YES